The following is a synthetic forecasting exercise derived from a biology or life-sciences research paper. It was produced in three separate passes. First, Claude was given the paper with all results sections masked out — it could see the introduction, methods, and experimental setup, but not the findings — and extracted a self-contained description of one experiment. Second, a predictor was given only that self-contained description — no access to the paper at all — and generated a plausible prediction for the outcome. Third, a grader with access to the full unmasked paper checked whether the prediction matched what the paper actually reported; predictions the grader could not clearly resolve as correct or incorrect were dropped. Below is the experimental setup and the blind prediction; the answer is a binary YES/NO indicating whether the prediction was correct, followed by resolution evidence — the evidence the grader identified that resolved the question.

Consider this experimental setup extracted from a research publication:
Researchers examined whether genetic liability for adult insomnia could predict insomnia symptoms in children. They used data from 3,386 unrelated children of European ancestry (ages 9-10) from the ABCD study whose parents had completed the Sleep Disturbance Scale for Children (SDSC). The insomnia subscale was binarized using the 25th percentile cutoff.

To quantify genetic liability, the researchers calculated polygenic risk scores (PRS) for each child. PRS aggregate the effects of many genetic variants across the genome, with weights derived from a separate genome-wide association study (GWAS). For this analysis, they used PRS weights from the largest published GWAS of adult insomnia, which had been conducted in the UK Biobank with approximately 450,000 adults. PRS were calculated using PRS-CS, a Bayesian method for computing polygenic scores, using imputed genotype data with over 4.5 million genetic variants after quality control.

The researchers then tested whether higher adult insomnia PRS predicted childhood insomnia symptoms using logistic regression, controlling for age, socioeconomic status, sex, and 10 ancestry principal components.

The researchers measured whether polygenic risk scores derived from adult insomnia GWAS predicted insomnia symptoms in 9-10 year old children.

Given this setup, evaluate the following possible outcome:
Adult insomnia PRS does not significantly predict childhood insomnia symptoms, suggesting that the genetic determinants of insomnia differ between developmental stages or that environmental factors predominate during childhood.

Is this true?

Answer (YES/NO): YES